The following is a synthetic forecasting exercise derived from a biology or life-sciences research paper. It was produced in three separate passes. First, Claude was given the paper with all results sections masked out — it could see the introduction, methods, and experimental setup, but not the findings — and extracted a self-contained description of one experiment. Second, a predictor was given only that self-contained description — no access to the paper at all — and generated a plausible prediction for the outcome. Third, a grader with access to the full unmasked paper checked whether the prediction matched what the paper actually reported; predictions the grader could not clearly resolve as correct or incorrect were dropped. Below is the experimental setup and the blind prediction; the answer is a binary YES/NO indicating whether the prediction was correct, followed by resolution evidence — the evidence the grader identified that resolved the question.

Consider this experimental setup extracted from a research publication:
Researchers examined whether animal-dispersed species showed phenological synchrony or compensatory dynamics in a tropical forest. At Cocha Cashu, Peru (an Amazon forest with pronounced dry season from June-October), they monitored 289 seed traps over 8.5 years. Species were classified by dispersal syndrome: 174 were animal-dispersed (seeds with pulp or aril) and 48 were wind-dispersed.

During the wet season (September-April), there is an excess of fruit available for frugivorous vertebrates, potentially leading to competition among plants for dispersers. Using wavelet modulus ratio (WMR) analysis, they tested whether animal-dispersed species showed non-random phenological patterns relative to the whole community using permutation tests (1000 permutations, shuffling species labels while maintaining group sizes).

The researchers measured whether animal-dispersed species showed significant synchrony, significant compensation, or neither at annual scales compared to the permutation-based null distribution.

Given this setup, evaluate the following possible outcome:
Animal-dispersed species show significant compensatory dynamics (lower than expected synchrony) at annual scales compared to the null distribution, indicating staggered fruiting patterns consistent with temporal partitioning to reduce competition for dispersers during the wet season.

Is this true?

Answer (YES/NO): NO